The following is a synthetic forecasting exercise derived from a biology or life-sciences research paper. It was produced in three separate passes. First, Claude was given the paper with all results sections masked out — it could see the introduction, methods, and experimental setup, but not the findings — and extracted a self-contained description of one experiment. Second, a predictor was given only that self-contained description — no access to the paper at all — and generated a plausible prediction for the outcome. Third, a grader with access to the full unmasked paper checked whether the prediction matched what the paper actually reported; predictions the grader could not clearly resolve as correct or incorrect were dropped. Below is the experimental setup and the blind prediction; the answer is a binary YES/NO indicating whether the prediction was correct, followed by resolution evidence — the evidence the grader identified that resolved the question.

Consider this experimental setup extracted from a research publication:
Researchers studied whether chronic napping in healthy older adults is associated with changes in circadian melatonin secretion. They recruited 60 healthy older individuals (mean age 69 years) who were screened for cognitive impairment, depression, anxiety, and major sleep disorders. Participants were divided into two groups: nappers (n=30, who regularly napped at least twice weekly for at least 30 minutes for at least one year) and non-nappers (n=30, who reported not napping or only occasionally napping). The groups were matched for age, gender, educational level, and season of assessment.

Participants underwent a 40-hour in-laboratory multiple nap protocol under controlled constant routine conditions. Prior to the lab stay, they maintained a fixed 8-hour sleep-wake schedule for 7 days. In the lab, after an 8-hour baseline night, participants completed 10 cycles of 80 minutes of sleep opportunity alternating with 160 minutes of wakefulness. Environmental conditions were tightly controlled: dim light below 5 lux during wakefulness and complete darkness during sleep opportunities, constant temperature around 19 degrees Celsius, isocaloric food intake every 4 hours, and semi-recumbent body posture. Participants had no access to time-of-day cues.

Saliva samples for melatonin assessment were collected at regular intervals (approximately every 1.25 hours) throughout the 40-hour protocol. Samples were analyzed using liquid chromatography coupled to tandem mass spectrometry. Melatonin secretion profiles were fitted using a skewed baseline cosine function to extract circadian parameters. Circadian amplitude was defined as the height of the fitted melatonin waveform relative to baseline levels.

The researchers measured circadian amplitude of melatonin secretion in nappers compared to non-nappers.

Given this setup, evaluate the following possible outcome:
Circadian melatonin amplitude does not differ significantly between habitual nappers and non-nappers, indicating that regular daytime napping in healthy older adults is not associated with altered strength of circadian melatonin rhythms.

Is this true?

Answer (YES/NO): NO